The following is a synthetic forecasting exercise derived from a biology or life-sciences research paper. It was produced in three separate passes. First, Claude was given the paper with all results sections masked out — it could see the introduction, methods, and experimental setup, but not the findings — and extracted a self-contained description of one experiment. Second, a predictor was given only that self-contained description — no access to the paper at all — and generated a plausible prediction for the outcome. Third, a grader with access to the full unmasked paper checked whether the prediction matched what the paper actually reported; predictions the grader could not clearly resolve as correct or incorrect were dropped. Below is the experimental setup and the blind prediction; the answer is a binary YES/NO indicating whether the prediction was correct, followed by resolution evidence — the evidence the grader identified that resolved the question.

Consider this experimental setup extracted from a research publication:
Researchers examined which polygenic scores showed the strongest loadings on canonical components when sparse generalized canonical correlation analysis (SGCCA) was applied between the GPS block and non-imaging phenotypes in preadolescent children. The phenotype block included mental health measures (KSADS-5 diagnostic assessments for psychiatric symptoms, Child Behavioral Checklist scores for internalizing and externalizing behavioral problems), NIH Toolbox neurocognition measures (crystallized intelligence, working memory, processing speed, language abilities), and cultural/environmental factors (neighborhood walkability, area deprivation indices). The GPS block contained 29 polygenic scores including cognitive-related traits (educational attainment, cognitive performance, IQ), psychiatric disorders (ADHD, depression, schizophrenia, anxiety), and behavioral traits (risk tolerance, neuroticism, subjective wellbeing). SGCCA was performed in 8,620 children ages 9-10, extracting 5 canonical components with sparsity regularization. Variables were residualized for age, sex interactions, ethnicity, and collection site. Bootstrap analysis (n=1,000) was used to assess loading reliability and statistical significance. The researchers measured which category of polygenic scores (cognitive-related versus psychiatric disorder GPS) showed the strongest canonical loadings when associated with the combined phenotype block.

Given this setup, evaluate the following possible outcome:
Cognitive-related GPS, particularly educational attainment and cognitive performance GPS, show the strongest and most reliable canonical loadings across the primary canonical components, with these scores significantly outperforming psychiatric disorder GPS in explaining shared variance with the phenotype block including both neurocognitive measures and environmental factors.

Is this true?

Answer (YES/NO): NO